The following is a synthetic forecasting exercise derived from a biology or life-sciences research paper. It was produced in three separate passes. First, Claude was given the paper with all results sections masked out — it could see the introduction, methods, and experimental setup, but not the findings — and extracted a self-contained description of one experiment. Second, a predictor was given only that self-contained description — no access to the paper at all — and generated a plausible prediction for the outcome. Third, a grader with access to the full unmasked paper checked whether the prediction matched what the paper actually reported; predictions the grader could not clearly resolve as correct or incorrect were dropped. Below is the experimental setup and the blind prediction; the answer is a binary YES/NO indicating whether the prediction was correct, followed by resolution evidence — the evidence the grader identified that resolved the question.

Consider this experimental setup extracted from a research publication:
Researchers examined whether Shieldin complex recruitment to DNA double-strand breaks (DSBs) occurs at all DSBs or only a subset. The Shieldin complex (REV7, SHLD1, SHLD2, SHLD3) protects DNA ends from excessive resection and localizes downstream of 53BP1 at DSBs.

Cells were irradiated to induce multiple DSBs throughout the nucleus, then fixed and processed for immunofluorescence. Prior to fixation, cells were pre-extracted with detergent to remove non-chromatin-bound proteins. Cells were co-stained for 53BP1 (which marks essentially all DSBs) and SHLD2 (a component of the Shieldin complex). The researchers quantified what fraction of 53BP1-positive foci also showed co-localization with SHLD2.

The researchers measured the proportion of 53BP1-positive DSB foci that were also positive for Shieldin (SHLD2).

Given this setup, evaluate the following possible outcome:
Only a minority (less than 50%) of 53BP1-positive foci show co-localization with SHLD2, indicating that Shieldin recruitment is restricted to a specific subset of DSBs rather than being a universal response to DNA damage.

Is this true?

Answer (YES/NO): YES